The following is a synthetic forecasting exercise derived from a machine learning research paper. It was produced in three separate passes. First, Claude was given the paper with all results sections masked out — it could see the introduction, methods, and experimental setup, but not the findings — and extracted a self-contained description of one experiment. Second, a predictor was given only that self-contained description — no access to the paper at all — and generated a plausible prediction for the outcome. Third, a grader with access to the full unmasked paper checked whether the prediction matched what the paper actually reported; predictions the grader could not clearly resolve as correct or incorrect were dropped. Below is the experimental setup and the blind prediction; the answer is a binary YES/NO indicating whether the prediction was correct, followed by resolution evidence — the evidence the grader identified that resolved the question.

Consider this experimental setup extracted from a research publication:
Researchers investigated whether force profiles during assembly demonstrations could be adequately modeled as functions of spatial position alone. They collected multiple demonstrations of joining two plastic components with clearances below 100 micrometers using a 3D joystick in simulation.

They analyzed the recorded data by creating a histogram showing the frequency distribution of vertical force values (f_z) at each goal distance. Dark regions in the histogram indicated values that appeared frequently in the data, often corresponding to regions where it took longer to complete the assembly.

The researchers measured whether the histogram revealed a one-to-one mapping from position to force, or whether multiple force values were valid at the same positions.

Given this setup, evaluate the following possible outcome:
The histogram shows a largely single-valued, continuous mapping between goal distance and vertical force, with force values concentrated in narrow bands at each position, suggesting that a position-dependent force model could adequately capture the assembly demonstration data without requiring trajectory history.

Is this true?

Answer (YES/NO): NO